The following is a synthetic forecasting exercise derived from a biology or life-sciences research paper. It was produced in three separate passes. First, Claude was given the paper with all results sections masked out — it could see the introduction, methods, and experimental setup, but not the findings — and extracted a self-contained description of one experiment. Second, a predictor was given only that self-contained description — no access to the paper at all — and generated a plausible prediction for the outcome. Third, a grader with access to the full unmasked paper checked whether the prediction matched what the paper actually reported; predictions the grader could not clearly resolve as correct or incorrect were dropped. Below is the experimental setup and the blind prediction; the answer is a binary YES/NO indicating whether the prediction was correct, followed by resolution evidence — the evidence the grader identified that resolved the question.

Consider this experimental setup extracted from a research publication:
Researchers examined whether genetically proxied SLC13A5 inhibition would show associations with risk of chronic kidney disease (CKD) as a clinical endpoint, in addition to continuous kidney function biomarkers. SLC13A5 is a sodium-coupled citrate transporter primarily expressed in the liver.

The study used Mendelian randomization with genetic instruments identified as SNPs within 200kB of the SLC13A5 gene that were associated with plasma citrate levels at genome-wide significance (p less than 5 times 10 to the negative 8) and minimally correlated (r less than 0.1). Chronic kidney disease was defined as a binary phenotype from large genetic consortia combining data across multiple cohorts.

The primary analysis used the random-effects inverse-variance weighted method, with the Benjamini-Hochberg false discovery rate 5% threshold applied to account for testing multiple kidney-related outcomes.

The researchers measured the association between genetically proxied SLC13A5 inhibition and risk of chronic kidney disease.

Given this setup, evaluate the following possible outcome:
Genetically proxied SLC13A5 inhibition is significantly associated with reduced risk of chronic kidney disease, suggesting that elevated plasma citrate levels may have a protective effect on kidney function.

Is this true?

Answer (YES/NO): NO